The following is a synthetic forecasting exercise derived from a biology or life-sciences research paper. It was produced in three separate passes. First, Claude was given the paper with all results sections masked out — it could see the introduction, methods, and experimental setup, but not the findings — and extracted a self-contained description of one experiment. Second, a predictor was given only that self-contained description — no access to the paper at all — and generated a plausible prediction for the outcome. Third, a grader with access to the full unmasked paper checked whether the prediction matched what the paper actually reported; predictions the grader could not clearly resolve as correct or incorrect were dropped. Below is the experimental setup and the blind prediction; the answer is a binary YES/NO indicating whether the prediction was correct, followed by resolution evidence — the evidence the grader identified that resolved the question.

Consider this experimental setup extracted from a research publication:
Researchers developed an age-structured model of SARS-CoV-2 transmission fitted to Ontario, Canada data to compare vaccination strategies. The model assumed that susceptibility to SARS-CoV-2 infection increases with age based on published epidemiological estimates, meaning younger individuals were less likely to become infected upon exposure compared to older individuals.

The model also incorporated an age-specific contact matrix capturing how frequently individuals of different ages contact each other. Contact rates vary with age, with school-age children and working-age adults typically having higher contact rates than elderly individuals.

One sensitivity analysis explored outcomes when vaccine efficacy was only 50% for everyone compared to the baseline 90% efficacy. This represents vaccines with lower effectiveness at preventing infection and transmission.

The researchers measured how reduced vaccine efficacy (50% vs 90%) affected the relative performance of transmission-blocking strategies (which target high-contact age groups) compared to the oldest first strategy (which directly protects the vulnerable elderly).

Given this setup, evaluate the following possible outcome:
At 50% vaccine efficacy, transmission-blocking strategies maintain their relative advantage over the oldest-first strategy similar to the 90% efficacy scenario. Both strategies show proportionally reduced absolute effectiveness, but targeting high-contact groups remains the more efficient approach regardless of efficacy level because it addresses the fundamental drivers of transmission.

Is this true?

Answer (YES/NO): YES